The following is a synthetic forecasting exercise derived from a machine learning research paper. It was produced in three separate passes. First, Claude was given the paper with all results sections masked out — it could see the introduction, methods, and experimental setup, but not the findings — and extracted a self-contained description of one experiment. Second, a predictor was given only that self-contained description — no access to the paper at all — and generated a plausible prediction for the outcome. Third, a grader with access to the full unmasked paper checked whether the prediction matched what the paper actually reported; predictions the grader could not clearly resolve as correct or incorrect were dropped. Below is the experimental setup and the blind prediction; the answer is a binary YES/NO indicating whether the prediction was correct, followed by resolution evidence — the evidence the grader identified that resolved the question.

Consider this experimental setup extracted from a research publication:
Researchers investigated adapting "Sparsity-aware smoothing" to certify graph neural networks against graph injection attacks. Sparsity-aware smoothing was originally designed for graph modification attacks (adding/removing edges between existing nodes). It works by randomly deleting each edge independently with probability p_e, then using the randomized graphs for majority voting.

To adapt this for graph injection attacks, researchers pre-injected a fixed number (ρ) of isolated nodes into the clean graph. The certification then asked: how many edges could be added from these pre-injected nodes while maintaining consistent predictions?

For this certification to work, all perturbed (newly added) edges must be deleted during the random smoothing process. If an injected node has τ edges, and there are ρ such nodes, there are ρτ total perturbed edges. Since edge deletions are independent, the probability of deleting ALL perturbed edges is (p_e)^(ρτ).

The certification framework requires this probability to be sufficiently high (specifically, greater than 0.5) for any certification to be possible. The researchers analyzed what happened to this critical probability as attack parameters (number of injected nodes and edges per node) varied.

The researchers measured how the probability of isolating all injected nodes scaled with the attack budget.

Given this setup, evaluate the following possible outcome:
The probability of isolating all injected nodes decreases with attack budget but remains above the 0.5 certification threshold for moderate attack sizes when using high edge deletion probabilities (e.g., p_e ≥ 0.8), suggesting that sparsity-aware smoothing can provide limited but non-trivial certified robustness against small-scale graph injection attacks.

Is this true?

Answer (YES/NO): NO